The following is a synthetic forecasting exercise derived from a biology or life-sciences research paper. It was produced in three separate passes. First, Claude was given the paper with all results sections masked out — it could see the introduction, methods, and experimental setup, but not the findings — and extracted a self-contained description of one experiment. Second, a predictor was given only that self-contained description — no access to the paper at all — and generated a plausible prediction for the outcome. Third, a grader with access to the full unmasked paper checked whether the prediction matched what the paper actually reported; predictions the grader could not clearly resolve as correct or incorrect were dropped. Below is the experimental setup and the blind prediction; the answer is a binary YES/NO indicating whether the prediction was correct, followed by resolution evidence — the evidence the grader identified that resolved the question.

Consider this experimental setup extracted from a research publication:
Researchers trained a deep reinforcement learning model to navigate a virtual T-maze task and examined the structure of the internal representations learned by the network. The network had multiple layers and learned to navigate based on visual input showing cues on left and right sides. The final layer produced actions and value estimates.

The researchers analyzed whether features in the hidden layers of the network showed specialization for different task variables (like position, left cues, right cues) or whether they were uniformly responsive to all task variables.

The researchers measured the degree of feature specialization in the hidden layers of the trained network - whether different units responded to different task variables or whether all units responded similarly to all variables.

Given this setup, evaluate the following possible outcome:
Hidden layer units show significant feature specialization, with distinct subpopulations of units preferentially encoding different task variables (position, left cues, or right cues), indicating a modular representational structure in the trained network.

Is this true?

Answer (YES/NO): YES